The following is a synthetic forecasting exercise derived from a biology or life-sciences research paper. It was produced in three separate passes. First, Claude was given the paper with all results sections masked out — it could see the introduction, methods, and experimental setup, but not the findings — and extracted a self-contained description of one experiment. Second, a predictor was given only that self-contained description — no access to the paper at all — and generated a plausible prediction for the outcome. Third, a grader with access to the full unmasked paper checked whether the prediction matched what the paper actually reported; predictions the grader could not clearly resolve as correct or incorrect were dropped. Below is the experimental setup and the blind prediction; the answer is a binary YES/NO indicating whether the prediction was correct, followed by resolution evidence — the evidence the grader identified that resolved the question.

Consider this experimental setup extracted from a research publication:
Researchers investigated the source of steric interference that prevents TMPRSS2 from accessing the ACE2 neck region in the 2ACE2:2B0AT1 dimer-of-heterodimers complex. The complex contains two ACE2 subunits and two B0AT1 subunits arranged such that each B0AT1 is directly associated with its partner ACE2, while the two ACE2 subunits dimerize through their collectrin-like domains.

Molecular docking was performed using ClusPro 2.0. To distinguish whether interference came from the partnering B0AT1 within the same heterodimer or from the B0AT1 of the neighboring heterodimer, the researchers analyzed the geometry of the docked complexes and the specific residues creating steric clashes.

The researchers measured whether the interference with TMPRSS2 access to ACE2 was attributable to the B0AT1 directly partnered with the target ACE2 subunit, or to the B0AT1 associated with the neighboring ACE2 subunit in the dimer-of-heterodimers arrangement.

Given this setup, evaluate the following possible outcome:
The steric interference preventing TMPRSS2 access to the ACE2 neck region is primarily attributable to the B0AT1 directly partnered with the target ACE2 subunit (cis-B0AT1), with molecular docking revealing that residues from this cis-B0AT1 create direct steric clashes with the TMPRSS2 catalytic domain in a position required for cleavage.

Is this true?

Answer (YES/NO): NO